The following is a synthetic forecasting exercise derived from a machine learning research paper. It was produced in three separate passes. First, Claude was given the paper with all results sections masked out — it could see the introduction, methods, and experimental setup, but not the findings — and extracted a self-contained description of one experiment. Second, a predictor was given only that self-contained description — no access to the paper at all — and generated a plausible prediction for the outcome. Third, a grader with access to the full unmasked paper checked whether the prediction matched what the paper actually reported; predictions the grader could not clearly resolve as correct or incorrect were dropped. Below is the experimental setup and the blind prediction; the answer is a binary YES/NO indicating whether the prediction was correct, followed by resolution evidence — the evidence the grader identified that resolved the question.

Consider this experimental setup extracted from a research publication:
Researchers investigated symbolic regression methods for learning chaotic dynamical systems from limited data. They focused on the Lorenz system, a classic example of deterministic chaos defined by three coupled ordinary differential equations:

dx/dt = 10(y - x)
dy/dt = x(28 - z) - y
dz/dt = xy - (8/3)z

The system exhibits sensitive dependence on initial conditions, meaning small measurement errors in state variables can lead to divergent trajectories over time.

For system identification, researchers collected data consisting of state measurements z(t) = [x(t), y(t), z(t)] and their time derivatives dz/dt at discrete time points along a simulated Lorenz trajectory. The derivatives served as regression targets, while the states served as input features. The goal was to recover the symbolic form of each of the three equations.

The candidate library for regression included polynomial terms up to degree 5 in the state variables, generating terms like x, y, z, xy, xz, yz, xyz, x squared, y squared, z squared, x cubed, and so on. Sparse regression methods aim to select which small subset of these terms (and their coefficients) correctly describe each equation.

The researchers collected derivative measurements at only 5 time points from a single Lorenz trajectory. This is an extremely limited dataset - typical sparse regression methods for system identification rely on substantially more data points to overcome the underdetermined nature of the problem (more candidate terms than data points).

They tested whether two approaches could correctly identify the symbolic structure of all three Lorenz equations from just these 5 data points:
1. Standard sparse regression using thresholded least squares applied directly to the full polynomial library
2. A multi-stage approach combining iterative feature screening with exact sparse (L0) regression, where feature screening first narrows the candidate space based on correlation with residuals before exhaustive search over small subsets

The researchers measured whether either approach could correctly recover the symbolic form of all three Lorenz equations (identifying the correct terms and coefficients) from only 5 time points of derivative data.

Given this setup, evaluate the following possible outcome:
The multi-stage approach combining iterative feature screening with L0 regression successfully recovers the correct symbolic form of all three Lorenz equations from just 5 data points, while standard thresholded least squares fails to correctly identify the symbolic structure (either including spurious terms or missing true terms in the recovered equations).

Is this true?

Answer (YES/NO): YES